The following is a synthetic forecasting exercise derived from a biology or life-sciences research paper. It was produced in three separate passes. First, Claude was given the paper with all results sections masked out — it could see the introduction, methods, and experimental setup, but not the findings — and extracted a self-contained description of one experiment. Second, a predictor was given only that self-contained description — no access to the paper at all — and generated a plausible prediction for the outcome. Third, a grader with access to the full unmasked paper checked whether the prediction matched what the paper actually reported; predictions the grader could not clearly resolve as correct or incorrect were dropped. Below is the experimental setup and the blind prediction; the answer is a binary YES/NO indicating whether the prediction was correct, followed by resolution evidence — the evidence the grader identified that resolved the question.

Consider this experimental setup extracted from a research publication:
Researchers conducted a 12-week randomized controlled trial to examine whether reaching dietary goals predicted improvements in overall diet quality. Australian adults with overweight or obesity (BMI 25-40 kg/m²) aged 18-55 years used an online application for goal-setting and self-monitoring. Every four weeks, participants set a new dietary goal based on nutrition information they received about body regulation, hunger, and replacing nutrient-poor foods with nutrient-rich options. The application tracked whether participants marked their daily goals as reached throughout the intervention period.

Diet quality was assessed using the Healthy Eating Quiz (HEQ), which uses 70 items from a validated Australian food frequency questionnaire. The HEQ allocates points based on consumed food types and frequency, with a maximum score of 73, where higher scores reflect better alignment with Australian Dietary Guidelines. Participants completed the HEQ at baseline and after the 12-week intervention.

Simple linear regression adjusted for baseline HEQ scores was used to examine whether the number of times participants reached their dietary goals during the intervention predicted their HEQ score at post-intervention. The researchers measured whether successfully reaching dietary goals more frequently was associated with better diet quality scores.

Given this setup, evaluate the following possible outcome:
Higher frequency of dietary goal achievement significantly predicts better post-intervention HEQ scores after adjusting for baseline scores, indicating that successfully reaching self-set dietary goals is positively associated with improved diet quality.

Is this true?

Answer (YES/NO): NO